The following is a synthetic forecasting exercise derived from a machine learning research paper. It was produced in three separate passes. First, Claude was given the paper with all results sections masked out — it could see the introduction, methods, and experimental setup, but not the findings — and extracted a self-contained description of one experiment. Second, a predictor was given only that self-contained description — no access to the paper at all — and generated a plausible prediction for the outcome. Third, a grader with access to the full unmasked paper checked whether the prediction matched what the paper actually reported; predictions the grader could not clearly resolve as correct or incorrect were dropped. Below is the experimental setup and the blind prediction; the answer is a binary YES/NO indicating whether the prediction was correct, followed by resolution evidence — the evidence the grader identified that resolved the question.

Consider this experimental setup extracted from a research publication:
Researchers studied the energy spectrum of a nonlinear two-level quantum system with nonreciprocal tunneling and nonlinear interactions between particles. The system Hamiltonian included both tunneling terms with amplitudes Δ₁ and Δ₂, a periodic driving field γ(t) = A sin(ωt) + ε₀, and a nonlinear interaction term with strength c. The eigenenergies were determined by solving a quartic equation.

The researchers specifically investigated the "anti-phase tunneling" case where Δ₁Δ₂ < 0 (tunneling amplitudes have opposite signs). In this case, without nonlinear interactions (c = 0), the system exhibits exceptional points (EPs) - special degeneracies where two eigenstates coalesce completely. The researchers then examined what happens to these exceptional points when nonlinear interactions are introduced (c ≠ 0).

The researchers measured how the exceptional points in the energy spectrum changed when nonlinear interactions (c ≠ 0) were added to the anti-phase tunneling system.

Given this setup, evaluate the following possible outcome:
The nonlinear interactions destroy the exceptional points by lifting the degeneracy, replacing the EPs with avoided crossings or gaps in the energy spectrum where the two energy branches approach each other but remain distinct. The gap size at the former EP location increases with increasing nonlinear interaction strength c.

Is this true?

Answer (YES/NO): YES